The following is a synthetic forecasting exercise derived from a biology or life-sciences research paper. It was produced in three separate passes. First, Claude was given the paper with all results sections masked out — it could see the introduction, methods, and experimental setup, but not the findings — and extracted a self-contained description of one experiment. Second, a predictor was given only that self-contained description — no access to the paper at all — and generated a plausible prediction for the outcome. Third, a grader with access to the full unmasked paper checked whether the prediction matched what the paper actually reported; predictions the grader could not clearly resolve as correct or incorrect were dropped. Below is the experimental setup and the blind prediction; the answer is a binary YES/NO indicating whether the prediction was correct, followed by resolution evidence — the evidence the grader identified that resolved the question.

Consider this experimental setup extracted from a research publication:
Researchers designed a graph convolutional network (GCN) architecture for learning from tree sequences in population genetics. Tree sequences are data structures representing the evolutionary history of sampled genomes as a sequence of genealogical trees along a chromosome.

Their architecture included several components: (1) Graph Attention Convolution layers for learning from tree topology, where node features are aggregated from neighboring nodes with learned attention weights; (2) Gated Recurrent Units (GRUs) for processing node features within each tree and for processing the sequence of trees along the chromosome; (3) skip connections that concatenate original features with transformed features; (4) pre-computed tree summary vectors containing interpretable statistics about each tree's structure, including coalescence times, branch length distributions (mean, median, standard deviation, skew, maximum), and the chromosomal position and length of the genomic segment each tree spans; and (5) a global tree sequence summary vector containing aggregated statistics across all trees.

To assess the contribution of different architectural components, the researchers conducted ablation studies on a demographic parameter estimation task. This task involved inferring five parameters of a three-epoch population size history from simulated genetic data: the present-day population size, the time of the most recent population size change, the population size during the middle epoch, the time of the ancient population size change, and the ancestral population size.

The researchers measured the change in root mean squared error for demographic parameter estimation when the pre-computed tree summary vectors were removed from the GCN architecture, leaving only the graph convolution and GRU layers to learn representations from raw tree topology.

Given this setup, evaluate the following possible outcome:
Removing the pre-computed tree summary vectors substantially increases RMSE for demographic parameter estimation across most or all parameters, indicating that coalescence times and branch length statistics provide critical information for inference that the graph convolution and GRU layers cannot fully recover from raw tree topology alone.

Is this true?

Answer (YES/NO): NO